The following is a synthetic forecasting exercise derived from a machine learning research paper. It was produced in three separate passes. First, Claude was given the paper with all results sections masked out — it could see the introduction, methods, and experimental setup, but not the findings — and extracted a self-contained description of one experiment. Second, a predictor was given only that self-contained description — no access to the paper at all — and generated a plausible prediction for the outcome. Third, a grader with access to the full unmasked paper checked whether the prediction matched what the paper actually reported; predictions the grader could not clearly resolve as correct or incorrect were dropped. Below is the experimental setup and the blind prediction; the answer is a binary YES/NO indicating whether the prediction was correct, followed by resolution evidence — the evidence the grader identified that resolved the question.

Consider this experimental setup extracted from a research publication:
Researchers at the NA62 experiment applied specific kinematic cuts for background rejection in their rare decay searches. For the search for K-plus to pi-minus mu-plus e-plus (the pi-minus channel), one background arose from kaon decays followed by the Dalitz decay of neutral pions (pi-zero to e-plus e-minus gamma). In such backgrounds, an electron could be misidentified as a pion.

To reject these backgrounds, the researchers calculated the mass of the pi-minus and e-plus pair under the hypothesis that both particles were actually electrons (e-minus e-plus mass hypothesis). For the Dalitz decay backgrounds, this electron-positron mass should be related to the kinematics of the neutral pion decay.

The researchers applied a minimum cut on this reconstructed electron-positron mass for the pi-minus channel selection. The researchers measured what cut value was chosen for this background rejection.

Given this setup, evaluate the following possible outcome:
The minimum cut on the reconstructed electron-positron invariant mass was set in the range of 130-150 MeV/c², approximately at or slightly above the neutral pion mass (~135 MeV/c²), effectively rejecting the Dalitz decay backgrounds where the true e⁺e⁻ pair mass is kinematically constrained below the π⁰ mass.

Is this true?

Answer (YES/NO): YES